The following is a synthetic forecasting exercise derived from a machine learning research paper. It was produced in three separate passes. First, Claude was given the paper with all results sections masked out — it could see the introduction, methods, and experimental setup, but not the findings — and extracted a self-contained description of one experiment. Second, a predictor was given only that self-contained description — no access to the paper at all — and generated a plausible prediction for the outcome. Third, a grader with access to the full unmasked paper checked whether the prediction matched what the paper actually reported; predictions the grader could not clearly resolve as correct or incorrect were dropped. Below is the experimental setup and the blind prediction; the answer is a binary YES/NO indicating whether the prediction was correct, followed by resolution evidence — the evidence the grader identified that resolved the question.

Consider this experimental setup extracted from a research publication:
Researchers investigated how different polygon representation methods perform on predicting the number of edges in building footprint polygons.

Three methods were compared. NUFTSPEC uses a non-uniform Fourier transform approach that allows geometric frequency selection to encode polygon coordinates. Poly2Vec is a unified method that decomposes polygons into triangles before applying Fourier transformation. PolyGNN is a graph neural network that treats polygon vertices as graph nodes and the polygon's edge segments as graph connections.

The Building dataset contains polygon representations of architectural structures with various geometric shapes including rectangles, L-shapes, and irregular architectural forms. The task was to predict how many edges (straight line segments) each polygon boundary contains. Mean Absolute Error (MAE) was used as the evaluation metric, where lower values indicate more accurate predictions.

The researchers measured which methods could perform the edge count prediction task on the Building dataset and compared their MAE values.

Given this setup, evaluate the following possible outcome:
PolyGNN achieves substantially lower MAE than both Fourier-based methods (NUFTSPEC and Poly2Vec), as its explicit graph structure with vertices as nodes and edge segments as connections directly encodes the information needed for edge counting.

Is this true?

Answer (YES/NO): NO